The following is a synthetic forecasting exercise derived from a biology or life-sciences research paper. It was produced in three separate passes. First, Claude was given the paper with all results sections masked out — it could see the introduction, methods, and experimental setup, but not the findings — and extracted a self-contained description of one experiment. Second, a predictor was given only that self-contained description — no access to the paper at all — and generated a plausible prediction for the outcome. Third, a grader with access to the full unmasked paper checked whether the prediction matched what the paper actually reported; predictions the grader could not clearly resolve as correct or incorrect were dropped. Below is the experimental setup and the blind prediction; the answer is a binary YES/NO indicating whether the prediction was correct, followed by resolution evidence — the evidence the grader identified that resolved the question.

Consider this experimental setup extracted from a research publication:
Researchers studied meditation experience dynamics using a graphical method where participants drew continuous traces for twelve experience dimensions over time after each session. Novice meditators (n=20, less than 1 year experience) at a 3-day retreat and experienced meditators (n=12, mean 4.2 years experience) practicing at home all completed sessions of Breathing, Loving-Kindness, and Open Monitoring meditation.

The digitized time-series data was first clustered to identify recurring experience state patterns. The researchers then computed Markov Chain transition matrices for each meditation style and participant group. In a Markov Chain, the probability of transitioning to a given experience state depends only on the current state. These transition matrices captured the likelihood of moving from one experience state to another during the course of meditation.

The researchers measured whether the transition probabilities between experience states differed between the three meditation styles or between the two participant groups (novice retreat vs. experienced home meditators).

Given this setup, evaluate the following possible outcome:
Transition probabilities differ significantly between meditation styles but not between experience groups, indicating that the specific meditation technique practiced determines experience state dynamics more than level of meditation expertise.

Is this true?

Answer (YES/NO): NO